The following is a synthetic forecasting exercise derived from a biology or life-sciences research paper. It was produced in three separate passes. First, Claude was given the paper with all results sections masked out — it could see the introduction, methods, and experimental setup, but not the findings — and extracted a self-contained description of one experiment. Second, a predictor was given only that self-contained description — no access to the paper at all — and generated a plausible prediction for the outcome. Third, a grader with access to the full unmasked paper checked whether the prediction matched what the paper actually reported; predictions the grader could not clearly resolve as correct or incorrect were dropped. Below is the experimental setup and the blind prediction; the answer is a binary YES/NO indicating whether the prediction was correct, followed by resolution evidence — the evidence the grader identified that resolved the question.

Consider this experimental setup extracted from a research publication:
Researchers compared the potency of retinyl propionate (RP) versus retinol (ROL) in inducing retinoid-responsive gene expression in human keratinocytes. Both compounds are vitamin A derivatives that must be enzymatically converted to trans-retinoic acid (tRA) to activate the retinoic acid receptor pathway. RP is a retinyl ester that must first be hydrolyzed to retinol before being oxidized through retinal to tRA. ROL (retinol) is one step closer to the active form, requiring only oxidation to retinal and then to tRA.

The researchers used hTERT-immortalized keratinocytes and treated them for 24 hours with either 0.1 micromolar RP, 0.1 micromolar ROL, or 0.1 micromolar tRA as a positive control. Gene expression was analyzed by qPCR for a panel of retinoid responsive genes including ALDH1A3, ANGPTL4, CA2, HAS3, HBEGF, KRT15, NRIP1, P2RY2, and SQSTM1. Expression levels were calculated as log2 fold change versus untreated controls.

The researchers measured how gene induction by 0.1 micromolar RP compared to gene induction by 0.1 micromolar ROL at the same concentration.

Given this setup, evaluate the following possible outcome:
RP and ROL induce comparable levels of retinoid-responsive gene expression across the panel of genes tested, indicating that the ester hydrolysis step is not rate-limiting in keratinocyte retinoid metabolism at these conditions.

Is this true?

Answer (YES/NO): NO